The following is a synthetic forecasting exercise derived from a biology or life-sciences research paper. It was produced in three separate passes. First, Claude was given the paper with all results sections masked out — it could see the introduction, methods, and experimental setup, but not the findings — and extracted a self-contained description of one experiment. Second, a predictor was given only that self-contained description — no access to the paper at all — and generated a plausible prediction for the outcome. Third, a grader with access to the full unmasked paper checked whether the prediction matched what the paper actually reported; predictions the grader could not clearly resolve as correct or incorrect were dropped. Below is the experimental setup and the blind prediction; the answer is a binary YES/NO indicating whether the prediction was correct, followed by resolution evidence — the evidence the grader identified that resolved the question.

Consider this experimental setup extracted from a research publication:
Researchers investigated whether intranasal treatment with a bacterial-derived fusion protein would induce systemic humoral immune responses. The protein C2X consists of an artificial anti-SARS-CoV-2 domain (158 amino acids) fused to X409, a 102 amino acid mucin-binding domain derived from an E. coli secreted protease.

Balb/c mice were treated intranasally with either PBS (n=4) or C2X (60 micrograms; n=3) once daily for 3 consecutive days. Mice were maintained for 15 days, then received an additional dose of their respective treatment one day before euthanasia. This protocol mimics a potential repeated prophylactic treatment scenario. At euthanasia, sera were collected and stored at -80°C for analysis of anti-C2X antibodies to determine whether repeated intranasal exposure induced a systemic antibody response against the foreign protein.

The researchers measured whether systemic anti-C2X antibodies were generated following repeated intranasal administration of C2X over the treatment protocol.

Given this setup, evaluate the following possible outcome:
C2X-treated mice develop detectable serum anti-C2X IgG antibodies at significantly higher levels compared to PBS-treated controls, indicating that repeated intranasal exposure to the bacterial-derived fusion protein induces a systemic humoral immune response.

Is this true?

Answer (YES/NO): NO